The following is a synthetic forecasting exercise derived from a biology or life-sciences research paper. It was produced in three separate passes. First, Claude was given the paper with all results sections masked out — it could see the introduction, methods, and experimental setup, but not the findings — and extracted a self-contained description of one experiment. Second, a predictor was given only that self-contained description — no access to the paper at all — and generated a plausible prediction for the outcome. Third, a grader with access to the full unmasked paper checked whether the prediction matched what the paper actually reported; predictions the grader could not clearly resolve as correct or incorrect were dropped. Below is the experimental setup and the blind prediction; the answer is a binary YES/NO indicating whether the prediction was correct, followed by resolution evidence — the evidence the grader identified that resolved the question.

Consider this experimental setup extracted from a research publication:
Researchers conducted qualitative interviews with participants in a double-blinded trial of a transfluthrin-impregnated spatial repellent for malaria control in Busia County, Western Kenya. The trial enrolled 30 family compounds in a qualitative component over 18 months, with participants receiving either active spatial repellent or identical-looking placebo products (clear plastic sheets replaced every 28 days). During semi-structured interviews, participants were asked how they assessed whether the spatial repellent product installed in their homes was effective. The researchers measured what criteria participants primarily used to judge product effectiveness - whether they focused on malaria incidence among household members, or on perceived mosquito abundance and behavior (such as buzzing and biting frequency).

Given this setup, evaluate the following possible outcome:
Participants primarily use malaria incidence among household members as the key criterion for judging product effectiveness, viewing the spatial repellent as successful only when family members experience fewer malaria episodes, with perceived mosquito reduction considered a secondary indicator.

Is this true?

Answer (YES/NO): NO